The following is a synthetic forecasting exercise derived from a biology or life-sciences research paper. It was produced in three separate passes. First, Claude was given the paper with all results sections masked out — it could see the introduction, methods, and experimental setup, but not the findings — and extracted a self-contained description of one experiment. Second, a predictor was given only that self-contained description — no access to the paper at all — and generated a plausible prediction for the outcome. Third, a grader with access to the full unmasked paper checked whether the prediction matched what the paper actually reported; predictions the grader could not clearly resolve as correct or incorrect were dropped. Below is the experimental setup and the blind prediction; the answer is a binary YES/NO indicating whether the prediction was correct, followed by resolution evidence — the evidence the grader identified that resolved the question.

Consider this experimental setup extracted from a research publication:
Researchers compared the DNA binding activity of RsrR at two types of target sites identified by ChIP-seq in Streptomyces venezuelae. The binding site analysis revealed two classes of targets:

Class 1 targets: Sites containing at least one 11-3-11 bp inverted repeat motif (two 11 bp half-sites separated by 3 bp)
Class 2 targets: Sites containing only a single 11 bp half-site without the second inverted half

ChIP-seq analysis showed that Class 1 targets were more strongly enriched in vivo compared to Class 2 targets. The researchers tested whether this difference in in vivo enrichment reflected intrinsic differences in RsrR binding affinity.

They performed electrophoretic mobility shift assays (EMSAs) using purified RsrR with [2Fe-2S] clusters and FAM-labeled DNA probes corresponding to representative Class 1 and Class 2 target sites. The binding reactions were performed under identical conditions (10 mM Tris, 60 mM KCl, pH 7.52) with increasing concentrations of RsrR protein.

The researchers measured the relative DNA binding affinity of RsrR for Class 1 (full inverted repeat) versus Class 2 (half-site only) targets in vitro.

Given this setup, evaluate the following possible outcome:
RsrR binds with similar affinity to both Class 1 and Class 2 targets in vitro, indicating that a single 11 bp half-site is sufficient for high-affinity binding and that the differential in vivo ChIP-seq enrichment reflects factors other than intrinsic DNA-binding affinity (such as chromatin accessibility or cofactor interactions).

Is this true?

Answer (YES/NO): NO